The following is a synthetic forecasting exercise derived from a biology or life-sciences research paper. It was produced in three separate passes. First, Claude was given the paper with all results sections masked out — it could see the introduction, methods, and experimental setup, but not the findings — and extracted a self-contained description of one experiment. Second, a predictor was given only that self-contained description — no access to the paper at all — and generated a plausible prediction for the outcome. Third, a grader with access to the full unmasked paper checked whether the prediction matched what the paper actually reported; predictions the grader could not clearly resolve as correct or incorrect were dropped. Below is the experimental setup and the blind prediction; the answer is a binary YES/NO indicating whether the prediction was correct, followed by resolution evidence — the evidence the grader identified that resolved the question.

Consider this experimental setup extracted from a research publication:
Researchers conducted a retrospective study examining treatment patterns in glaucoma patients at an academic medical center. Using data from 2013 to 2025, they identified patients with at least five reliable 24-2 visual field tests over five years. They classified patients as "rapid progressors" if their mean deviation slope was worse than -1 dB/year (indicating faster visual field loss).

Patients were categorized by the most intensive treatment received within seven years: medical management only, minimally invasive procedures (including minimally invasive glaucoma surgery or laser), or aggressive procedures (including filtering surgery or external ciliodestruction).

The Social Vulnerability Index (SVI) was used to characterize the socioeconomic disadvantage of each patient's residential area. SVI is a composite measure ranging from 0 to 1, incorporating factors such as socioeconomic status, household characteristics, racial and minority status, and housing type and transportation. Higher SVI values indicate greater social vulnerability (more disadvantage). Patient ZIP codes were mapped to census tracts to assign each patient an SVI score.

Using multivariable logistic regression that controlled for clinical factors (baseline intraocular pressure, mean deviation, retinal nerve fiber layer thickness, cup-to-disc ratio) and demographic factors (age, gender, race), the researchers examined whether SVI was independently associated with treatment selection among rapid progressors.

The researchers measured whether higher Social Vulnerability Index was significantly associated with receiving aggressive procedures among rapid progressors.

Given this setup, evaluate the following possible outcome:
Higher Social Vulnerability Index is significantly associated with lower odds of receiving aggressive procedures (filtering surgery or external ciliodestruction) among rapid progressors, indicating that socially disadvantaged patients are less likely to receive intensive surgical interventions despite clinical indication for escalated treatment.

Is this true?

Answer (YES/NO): NO